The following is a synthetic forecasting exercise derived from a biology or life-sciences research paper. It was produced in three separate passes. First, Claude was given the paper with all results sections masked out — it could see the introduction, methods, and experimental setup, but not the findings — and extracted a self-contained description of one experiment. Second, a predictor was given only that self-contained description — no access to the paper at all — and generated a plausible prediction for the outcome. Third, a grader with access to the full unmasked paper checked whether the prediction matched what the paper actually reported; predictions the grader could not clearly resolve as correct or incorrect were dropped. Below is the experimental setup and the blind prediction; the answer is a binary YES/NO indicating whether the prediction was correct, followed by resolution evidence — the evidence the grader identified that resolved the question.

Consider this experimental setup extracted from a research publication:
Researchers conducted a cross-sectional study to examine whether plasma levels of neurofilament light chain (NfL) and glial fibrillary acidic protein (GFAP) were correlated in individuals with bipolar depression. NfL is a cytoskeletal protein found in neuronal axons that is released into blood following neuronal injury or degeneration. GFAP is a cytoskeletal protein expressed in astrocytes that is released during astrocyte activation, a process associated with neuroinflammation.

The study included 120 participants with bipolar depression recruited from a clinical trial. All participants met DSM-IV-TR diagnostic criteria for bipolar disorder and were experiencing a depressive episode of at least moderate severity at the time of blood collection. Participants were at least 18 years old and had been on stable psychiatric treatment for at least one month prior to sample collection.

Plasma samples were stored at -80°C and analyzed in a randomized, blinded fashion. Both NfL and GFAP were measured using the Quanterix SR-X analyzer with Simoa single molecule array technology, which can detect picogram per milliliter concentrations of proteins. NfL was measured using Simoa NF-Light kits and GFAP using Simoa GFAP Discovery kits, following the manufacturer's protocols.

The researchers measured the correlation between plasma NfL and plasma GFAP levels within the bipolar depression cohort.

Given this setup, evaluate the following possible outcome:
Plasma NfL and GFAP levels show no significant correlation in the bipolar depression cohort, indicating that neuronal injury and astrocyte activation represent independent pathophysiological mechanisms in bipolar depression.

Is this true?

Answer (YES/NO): NO